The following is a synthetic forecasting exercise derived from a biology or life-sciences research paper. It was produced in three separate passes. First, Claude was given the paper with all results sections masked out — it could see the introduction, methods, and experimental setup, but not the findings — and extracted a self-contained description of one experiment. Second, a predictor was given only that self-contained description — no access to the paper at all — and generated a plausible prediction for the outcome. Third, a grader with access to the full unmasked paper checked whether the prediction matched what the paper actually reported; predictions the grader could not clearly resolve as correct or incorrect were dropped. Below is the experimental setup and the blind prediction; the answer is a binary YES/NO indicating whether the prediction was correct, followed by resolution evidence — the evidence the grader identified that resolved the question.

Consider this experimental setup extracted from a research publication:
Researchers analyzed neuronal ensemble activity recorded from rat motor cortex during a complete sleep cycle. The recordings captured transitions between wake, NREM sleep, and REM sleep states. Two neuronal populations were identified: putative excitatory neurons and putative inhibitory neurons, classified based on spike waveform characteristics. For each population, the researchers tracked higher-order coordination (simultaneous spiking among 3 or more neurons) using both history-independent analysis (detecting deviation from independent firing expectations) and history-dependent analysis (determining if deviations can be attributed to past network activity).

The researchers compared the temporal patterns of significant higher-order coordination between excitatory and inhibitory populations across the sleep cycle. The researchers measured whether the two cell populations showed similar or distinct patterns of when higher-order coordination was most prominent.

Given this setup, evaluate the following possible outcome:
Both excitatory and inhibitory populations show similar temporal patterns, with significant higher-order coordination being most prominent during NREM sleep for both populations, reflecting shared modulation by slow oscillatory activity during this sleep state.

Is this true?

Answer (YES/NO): NO